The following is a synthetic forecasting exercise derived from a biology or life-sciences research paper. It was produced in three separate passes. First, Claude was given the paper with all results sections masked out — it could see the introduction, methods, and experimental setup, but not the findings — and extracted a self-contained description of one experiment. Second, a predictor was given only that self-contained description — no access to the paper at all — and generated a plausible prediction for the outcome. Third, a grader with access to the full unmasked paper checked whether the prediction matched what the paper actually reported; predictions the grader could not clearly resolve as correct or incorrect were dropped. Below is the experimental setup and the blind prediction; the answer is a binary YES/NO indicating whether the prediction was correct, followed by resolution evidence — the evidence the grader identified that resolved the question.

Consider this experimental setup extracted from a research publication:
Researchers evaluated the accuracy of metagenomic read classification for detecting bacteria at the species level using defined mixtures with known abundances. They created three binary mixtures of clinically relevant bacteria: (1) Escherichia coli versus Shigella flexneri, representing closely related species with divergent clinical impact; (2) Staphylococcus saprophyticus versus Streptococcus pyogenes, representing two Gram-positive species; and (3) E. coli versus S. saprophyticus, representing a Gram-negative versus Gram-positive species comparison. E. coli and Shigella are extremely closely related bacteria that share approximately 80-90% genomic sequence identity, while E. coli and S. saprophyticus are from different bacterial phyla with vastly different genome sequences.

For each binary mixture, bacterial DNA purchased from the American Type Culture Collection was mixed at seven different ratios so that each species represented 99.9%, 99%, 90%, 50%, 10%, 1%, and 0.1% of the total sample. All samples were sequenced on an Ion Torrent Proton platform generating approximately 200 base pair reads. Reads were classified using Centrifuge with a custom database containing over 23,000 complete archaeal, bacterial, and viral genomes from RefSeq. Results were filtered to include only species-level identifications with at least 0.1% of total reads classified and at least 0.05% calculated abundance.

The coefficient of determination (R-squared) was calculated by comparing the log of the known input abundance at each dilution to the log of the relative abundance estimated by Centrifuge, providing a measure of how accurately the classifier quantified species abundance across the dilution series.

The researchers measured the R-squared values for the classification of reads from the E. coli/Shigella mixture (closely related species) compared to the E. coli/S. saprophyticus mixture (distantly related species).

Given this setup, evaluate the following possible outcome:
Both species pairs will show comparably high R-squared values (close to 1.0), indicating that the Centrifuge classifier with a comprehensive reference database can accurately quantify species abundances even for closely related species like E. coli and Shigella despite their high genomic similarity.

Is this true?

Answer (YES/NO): YES